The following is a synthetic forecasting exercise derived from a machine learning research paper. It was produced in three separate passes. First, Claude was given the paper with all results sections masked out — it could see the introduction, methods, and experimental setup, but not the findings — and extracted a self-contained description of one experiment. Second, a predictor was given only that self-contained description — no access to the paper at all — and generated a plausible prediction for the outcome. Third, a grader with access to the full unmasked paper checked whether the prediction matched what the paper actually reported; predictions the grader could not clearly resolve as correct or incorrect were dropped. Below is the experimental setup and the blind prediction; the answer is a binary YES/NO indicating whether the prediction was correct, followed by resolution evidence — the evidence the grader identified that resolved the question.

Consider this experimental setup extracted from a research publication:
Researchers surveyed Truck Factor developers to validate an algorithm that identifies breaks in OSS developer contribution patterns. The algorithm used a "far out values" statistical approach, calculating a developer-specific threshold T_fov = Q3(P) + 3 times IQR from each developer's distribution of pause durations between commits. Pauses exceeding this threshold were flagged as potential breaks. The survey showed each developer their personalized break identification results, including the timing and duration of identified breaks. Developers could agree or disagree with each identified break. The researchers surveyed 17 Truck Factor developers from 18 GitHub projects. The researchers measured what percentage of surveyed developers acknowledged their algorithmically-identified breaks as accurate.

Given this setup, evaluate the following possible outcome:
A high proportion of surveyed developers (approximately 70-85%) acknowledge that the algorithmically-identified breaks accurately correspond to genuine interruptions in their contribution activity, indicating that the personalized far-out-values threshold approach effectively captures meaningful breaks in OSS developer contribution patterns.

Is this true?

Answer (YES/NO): YES